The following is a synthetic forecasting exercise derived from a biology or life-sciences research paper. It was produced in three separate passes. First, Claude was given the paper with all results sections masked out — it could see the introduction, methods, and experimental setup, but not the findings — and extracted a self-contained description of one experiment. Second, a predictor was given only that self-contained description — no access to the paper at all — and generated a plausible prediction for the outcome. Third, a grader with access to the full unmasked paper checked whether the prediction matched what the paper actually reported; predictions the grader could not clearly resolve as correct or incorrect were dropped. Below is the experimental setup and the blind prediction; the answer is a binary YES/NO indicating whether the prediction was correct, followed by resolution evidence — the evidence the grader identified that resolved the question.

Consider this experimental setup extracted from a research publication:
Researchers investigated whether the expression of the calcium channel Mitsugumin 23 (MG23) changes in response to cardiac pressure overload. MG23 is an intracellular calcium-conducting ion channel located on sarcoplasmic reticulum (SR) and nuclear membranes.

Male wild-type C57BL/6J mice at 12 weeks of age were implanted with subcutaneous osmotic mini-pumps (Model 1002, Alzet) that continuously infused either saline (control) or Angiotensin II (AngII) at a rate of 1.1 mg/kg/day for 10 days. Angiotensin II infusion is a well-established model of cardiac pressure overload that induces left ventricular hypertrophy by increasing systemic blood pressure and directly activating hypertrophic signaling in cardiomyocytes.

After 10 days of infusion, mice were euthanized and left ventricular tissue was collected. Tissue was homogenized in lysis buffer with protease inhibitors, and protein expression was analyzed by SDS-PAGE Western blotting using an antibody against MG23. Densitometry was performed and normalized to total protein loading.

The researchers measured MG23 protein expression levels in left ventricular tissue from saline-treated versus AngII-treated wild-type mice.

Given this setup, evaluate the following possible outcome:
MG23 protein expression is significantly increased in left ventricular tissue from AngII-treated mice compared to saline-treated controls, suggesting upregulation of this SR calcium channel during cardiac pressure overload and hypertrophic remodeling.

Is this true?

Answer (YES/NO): YES